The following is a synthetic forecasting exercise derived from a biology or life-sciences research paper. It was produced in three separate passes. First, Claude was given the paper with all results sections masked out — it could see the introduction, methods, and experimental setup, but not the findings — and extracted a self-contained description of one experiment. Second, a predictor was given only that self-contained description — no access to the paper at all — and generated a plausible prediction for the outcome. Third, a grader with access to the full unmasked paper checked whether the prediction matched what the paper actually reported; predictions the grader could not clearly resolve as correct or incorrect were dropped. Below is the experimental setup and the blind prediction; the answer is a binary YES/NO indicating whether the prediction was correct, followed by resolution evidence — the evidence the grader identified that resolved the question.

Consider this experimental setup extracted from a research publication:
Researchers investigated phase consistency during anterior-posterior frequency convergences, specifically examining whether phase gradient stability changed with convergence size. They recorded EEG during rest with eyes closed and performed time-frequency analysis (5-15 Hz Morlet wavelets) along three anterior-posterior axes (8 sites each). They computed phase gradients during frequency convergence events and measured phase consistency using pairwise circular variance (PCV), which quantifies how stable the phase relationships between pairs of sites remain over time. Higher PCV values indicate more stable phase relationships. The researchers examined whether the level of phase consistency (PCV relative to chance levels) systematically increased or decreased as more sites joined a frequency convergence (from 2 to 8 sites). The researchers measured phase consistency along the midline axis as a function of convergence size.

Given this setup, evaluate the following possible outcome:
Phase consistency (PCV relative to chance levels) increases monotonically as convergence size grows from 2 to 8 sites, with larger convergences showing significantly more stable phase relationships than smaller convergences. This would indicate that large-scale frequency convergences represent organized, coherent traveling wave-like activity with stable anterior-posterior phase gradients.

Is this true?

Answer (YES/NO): NO